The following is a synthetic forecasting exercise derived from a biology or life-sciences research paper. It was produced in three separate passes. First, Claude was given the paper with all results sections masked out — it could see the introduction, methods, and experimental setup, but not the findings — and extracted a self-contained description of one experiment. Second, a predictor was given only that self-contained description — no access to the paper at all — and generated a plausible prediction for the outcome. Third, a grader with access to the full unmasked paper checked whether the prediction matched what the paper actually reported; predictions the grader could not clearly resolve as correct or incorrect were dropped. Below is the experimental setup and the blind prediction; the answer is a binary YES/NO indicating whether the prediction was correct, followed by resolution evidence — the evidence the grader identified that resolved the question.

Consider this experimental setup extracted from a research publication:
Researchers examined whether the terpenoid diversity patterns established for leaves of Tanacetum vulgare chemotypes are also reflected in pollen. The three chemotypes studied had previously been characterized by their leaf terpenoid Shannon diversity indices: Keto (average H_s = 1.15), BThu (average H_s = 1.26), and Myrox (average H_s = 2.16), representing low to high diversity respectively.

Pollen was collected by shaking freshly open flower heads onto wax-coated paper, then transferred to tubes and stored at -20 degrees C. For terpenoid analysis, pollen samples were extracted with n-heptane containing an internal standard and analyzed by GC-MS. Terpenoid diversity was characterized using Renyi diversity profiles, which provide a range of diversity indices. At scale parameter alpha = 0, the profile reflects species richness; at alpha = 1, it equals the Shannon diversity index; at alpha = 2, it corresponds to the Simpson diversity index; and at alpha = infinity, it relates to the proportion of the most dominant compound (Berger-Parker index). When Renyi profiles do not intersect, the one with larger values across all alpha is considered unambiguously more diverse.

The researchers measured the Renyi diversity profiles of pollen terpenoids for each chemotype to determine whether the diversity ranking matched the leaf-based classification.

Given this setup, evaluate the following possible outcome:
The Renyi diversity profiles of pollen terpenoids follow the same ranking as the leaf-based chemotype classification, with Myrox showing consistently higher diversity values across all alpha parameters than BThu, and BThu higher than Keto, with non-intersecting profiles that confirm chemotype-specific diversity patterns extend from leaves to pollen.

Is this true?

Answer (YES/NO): NO